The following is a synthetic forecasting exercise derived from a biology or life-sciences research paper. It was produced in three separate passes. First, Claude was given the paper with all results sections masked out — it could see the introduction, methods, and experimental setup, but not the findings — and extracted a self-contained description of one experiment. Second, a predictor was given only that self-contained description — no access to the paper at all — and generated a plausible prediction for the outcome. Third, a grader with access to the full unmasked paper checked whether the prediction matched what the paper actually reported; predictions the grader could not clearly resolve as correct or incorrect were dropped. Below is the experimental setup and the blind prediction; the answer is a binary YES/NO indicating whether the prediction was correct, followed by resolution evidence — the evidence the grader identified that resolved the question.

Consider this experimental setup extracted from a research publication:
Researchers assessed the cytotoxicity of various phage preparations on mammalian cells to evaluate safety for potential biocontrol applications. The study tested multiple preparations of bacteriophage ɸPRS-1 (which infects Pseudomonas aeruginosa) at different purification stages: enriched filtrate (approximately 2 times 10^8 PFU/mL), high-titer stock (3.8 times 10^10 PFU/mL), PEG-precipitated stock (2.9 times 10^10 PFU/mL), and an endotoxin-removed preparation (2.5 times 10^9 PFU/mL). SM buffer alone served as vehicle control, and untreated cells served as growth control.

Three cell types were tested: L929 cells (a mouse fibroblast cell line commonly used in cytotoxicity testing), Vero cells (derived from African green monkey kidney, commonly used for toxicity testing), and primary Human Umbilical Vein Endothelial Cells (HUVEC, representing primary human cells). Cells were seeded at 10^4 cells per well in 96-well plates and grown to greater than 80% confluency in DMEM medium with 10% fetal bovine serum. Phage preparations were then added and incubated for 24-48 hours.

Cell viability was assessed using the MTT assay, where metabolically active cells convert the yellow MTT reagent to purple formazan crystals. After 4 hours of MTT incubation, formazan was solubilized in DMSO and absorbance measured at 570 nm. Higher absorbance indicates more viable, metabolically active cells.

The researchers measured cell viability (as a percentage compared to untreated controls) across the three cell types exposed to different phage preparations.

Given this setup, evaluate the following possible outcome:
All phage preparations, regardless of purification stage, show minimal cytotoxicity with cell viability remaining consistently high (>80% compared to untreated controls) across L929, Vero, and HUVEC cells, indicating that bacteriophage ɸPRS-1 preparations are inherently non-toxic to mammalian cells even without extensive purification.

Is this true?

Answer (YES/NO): YES